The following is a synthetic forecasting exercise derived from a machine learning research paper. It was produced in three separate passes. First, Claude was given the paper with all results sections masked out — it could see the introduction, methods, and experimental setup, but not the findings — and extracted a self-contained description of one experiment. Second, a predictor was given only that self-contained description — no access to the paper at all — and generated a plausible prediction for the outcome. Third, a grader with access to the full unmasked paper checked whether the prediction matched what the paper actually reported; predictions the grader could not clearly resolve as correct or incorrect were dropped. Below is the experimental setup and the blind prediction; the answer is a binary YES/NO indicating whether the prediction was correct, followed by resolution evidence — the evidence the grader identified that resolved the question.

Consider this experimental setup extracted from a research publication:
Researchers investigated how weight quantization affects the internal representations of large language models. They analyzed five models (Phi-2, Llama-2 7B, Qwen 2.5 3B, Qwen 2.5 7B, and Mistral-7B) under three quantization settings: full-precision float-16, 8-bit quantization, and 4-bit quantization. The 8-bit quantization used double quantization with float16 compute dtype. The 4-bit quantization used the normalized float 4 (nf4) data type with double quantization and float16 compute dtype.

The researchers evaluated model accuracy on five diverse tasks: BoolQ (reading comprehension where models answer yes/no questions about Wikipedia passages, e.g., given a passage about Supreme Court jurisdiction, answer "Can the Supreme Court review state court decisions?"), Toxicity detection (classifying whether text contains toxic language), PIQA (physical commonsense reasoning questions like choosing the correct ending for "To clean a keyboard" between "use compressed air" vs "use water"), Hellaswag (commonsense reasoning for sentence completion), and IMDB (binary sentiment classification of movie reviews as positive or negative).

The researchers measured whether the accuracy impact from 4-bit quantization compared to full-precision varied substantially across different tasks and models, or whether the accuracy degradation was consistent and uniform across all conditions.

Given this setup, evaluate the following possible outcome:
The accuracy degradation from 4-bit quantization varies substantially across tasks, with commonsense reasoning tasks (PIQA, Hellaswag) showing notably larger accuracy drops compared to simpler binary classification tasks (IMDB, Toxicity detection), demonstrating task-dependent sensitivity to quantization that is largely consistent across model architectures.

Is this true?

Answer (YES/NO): NO